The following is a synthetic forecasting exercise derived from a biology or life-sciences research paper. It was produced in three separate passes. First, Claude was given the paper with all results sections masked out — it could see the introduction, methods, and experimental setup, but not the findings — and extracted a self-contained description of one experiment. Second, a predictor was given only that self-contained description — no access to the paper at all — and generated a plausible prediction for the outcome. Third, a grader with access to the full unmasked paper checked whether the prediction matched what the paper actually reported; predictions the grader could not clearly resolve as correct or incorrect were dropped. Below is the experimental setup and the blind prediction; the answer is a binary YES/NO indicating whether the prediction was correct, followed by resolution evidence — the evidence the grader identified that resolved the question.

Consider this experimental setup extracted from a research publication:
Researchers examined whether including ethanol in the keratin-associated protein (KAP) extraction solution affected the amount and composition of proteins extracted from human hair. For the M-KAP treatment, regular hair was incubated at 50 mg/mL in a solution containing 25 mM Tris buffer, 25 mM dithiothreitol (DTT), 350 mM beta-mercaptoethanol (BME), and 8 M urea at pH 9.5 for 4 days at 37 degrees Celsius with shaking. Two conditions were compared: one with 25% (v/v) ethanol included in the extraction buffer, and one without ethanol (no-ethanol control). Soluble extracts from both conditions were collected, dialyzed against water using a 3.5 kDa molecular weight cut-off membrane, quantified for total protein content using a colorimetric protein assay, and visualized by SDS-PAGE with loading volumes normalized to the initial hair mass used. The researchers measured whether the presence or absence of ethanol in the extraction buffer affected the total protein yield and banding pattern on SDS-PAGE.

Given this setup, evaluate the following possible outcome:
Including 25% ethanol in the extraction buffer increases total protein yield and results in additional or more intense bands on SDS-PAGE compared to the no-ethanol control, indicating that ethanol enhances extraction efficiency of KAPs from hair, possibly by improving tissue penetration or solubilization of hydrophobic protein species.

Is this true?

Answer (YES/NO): NO